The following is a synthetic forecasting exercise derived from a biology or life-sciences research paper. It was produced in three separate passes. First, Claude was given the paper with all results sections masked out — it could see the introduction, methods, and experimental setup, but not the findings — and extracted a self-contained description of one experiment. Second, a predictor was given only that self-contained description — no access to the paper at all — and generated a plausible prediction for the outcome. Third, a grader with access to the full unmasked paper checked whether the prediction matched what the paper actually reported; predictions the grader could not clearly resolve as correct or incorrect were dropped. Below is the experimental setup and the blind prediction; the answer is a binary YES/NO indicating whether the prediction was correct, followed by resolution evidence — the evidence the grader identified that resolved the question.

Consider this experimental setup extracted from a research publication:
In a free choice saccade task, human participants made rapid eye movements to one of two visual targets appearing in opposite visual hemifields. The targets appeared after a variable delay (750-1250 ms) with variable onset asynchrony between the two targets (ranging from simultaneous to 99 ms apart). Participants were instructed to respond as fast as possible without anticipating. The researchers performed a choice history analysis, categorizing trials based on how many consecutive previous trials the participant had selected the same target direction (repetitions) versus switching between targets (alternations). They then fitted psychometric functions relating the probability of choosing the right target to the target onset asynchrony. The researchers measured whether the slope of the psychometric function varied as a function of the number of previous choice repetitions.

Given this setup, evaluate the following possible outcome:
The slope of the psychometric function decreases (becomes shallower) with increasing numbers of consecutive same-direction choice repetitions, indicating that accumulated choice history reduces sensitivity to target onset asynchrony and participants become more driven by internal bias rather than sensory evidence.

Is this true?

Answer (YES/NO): YES